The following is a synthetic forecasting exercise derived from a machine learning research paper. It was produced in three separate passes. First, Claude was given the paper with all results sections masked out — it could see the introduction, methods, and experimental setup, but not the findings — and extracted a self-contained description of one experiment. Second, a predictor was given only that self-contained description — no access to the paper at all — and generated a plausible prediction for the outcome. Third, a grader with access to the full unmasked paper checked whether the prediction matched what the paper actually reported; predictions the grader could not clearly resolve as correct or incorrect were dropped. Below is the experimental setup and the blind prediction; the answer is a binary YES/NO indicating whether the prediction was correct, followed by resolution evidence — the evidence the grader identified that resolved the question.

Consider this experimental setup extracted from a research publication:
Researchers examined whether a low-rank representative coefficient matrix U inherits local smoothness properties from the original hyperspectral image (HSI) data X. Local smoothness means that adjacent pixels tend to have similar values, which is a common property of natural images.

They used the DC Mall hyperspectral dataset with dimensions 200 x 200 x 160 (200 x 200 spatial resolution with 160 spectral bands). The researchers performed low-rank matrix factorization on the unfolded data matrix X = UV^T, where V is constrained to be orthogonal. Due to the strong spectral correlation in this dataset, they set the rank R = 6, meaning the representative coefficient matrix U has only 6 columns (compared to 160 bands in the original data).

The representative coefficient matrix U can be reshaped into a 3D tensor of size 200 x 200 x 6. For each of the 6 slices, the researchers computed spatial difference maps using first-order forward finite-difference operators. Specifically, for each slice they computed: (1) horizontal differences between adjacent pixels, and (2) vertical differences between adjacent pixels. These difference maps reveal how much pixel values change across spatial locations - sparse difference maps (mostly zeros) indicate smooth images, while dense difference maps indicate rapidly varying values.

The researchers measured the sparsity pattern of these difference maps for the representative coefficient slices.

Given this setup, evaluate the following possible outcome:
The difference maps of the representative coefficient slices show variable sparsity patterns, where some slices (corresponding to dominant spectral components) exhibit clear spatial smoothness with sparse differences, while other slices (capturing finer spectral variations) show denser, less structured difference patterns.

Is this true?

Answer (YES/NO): NO